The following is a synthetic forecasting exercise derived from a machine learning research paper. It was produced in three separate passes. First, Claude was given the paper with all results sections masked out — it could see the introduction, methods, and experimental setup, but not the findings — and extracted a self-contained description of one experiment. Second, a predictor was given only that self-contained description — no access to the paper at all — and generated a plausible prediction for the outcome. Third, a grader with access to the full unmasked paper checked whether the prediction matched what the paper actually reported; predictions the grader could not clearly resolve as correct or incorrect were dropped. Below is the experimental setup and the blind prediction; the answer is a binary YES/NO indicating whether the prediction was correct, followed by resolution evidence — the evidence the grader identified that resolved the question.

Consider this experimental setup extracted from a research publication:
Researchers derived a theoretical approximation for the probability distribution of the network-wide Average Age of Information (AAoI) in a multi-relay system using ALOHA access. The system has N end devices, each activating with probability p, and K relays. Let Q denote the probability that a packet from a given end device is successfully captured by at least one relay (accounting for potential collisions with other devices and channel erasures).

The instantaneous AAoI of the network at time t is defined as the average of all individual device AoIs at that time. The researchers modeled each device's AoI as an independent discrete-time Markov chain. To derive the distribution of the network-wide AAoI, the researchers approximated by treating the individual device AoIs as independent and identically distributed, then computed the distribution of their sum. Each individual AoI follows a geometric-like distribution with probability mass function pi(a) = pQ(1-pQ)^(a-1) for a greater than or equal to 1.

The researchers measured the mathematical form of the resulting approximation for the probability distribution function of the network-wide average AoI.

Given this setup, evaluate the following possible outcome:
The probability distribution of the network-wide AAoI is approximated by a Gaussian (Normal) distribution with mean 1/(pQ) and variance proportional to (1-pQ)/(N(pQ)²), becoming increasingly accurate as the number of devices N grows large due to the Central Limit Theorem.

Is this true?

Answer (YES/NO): NO